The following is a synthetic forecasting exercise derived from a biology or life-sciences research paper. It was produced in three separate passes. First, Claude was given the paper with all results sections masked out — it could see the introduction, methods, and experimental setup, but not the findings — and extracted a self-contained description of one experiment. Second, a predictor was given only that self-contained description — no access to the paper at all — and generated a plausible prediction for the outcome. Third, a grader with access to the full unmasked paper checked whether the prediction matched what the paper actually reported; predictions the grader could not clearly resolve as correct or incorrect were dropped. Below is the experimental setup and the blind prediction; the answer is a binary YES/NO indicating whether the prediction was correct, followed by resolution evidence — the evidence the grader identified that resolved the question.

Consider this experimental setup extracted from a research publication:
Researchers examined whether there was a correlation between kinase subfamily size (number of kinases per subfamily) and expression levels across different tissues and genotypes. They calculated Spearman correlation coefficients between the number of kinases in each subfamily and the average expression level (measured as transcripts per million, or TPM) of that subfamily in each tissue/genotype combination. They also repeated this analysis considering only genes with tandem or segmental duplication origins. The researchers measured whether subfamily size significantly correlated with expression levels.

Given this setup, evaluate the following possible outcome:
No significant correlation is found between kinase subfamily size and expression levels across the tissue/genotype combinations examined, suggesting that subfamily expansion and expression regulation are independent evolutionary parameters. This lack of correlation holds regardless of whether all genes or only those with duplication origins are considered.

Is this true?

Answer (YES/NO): YES